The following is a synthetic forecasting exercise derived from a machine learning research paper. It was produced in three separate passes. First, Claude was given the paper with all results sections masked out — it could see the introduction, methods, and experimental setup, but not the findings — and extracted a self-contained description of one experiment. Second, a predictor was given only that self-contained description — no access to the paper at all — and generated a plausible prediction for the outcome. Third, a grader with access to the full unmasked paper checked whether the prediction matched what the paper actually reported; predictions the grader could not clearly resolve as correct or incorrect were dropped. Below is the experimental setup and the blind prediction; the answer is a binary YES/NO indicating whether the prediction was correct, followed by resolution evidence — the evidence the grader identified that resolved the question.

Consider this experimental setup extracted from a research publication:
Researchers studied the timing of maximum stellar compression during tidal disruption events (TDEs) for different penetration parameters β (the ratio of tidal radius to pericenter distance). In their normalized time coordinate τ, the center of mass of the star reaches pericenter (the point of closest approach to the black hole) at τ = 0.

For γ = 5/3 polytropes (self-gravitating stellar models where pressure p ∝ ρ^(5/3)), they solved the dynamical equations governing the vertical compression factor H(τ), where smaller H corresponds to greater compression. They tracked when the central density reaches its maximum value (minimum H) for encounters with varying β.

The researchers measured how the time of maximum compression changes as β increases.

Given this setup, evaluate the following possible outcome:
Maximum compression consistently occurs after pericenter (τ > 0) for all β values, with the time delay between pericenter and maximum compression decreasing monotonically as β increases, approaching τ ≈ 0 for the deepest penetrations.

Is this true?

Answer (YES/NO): YES